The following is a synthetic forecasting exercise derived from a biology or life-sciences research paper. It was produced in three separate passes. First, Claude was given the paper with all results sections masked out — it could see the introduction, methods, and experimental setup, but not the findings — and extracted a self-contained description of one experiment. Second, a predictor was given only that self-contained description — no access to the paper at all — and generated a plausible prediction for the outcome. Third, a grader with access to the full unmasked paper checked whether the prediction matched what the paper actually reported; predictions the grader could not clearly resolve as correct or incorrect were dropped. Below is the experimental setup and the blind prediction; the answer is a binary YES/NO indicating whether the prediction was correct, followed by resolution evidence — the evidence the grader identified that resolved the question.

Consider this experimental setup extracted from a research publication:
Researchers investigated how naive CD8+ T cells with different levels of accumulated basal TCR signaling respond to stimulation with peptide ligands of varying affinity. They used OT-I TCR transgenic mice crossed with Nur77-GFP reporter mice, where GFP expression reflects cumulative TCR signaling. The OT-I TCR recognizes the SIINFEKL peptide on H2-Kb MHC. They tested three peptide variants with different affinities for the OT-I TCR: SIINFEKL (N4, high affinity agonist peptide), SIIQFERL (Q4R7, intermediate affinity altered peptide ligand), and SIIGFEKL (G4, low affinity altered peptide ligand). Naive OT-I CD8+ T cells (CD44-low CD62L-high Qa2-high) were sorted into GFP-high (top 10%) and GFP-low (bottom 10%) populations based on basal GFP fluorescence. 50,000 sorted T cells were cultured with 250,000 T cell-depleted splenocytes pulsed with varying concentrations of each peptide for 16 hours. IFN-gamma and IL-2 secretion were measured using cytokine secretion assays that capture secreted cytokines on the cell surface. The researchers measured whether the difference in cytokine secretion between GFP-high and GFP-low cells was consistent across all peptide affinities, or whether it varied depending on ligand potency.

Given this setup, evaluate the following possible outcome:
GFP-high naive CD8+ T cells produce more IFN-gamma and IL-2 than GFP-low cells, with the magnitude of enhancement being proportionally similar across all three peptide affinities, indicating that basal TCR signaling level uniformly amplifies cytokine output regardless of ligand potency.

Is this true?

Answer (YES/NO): NO